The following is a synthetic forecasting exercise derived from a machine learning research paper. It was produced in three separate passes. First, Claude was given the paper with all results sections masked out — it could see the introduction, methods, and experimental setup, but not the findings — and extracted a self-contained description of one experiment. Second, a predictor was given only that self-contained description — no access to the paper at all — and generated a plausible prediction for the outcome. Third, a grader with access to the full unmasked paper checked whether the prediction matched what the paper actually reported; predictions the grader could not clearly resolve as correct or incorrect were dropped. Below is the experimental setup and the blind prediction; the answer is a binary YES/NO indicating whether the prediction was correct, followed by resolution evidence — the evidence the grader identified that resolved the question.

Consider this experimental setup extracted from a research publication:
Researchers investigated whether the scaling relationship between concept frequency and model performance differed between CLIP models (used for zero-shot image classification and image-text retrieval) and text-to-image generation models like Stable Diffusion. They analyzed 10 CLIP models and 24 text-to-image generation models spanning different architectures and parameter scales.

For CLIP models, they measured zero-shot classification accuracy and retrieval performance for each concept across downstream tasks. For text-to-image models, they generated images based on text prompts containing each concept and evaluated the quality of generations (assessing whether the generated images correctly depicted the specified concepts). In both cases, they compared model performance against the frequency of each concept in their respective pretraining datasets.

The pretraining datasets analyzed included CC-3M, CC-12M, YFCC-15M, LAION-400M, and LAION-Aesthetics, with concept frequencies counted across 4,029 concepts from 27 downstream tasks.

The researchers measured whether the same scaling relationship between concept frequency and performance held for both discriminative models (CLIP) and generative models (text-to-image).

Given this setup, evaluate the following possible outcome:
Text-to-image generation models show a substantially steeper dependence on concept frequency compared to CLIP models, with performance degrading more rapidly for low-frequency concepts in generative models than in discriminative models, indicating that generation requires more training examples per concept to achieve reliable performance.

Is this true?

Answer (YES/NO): NO